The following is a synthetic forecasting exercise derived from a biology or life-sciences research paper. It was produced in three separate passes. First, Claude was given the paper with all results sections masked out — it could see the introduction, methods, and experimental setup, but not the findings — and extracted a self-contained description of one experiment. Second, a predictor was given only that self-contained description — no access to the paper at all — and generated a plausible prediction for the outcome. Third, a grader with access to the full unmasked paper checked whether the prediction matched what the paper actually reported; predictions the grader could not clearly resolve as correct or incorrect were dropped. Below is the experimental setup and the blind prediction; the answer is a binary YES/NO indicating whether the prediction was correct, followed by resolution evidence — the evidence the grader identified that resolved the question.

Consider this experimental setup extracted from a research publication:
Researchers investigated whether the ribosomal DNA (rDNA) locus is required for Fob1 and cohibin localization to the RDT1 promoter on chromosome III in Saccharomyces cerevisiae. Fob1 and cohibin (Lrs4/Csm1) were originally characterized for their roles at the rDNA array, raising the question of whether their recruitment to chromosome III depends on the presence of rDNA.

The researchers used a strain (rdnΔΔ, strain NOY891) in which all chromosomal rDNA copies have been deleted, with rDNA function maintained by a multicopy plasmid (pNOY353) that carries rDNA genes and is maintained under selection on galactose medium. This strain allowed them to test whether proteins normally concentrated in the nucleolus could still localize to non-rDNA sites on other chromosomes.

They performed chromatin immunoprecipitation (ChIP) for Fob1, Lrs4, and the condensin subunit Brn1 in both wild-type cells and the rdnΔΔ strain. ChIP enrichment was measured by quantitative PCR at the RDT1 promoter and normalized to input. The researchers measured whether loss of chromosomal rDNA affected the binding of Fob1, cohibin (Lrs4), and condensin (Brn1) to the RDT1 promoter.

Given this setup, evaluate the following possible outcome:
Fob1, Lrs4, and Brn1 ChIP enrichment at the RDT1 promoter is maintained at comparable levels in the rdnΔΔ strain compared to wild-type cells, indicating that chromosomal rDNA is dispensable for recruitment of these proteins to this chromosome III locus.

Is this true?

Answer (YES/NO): NO